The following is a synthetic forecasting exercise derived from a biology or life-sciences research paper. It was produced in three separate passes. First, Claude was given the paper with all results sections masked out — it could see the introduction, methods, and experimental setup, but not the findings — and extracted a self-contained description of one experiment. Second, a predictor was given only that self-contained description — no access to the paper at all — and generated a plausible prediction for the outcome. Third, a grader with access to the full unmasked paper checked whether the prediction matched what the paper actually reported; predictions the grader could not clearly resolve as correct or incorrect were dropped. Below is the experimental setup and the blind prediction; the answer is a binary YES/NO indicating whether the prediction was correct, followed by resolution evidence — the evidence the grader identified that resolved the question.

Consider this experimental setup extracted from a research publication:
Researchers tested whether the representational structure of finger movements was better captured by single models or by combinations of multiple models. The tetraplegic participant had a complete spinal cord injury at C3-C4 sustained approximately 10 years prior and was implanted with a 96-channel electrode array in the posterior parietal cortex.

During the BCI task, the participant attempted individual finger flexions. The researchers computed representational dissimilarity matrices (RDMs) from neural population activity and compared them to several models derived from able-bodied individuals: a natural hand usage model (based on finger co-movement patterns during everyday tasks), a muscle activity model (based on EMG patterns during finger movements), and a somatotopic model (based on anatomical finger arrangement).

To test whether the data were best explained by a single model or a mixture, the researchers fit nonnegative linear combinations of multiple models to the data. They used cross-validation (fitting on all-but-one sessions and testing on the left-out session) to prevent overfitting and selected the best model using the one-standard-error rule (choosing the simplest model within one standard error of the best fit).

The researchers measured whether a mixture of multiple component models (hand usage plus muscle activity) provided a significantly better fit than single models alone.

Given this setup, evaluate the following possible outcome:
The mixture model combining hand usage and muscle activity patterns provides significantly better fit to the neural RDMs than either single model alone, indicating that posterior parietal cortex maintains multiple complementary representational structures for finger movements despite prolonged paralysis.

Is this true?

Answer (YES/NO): NO